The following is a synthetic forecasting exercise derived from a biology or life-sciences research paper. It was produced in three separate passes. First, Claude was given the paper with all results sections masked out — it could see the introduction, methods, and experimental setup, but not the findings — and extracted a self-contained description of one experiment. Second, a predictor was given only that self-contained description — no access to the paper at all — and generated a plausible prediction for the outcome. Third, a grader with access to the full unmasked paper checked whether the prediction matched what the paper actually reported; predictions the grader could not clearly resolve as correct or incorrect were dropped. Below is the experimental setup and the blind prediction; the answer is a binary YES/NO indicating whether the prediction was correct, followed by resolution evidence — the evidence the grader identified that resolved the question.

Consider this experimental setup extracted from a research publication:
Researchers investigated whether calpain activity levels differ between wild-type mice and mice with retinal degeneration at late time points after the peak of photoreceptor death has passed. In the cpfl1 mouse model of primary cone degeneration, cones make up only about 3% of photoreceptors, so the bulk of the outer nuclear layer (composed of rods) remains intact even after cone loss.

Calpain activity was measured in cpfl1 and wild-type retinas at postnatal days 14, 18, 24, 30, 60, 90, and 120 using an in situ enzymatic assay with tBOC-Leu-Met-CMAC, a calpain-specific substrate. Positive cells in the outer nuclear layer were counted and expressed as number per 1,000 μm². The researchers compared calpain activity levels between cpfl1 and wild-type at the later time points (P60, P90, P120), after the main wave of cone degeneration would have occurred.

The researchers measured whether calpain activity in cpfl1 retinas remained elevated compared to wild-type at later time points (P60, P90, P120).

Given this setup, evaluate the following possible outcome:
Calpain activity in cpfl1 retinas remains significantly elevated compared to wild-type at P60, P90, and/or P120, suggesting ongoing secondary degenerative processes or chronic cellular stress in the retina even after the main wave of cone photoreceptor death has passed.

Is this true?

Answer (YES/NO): NO